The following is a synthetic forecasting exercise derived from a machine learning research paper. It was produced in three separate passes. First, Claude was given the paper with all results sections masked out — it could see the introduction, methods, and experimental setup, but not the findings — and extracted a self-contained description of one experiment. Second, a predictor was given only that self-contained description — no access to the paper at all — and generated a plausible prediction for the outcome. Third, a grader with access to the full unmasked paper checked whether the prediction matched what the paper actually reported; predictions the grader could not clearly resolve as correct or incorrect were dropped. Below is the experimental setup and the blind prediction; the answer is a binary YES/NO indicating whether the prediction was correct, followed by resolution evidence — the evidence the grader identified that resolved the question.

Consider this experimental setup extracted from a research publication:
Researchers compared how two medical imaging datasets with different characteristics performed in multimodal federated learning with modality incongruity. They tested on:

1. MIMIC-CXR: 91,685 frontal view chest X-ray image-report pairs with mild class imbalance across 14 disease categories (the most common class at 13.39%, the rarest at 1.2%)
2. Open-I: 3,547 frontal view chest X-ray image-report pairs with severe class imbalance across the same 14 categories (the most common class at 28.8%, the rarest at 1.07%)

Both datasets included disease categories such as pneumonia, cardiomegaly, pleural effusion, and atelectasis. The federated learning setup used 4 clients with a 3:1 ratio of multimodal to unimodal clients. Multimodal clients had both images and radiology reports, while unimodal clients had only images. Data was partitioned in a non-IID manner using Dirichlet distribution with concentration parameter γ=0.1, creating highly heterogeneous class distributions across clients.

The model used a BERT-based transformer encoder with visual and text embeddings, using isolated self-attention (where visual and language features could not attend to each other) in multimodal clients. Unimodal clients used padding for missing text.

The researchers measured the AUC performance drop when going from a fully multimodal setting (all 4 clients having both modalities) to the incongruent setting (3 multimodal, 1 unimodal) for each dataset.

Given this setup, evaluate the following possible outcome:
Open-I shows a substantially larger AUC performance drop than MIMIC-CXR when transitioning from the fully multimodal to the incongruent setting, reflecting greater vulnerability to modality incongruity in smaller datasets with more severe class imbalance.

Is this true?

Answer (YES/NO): YES